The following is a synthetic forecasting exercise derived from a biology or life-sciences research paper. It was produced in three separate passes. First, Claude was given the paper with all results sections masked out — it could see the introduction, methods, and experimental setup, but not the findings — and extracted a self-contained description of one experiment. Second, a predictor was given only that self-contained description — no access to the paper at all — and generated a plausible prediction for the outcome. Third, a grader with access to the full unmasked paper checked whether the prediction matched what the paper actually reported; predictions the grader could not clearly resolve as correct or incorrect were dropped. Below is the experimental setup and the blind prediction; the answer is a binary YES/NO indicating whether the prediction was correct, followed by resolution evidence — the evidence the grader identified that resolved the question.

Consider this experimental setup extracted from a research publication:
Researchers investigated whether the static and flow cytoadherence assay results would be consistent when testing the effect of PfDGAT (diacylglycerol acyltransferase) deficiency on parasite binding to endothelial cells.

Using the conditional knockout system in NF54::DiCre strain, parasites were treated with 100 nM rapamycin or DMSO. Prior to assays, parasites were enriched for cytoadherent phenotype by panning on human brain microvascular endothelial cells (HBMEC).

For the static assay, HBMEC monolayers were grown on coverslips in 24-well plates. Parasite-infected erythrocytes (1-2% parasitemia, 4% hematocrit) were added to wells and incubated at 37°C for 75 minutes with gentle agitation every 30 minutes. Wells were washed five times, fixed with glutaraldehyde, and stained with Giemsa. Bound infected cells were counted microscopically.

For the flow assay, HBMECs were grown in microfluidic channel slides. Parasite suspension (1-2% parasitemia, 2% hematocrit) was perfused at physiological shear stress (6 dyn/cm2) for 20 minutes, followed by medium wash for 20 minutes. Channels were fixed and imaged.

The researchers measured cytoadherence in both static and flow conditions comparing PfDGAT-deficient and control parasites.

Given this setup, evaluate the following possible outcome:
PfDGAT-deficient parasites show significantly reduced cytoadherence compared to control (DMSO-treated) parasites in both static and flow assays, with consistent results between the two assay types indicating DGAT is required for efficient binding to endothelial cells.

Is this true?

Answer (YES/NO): YES